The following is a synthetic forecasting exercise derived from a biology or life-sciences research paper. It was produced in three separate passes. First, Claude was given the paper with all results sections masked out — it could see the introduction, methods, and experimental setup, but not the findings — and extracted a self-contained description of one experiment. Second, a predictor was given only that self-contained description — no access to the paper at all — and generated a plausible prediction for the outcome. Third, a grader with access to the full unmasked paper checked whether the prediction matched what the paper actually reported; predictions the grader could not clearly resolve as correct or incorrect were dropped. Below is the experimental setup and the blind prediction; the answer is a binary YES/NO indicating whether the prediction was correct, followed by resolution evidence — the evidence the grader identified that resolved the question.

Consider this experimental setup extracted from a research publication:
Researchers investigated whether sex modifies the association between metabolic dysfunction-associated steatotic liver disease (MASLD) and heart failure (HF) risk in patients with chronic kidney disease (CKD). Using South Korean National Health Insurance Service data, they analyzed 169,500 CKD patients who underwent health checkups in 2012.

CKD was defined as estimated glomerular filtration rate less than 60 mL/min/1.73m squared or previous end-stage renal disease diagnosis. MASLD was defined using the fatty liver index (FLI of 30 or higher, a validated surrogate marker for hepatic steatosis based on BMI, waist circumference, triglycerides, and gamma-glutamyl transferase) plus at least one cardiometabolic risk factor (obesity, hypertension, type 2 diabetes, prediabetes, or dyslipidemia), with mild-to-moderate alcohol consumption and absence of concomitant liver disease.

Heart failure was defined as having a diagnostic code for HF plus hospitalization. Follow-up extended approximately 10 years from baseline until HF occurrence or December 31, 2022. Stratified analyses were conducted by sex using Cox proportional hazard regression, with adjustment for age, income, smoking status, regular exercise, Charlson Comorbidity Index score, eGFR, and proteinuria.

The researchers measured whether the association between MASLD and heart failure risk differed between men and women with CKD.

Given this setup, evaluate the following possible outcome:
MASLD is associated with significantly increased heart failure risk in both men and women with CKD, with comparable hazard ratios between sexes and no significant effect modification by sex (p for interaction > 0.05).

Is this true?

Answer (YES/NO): NO